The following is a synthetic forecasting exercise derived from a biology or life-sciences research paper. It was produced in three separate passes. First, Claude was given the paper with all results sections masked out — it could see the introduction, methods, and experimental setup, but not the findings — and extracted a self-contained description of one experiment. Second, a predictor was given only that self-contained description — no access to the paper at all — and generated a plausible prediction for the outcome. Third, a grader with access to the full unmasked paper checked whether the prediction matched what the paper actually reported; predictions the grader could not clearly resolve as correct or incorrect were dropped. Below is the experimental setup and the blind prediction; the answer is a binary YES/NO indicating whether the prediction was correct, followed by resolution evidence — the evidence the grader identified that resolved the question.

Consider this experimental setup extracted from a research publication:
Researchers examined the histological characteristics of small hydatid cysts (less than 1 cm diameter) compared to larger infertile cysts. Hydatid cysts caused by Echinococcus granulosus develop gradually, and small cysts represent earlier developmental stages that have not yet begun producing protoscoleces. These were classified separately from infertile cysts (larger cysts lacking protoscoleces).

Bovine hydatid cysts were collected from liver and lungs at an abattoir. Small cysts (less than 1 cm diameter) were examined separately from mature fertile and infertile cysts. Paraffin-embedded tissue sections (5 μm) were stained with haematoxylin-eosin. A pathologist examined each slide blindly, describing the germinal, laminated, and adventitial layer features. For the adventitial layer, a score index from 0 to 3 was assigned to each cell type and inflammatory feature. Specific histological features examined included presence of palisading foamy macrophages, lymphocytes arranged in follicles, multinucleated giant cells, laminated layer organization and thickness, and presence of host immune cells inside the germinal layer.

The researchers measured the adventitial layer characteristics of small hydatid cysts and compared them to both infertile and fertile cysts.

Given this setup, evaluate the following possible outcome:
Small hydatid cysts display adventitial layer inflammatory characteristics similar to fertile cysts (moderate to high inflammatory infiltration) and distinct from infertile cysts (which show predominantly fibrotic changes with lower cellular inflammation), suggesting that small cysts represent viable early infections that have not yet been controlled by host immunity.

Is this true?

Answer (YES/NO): NO